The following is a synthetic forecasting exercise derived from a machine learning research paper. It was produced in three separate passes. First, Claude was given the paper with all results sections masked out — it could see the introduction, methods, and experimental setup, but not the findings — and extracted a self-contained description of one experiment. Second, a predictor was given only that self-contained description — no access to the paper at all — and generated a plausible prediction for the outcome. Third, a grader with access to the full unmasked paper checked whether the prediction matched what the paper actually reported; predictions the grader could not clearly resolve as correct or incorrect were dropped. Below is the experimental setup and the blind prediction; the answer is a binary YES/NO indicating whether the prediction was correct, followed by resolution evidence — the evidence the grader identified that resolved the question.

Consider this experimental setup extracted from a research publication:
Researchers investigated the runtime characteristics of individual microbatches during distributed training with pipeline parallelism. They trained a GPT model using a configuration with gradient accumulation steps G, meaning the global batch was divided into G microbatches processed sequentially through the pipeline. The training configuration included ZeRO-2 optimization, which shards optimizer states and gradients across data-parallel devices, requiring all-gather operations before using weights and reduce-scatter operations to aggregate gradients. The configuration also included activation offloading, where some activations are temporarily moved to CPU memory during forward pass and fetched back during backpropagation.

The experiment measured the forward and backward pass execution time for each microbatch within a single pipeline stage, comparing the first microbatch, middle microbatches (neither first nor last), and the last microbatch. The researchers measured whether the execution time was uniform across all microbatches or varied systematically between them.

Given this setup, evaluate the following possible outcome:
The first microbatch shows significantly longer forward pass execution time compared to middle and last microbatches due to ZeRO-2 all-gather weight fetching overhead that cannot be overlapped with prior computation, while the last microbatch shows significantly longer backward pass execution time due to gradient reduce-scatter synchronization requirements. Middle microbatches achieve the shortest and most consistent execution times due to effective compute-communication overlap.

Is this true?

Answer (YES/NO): NO